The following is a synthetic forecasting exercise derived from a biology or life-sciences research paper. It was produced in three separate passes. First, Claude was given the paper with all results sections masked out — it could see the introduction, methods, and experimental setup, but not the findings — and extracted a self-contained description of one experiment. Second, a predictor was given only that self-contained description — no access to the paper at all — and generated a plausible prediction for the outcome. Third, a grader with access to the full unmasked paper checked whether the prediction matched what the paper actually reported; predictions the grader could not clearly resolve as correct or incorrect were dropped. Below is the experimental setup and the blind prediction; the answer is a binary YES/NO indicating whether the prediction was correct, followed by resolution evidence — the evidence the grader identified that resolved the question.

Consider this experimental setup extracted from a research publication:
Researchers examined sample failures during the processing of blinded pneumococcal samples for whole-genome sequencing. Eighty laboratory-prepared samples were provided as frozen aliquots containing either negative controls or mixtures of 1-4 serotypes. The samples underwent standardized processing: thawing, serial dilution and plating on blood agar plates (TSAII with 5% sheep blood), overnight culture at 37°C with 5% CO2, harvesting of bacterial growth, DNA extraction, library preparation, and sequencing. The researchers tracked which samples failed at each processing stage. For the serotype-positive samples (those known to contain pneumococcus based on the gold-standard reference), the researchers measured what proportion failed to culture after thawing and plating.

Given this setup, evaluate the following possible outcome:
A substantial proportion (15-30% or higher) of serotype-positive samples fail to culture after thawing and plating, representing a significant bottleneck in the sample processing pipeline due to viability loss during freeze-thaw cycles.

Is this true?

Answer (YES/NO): NO